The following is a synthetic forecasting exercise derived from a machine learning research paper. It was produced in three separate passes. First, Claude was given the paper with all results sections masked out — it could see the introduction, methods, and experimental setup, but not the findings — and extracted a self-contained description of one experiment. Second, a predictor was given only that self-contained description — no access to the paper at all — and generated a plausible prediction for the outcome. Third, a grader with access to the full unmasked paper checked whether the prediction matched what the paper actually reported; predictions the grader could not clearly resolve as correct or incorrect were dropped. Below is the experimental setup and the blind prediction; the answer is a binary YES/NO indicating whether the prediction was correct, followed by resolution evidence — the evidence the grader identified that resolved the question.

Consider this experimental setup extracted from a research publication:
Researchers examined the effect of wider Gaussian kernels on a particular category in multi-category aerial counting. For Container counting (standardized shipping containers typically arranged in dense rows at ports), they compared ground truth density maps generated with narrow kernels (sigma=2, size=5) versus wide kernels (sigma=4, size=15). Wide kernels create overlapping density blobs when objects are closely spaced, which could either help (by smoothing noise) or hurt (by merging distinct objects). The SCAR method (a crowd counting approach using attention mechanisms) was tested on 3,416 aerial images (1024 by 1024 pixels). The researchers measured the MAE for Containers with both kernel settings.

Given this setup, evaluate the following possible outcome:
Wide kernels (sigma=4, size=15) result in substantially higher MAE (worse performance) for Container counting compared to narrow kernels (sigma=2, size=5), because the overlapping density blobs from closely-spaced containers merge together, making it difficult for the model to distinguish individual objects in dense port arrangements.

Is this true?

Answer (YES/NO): NO